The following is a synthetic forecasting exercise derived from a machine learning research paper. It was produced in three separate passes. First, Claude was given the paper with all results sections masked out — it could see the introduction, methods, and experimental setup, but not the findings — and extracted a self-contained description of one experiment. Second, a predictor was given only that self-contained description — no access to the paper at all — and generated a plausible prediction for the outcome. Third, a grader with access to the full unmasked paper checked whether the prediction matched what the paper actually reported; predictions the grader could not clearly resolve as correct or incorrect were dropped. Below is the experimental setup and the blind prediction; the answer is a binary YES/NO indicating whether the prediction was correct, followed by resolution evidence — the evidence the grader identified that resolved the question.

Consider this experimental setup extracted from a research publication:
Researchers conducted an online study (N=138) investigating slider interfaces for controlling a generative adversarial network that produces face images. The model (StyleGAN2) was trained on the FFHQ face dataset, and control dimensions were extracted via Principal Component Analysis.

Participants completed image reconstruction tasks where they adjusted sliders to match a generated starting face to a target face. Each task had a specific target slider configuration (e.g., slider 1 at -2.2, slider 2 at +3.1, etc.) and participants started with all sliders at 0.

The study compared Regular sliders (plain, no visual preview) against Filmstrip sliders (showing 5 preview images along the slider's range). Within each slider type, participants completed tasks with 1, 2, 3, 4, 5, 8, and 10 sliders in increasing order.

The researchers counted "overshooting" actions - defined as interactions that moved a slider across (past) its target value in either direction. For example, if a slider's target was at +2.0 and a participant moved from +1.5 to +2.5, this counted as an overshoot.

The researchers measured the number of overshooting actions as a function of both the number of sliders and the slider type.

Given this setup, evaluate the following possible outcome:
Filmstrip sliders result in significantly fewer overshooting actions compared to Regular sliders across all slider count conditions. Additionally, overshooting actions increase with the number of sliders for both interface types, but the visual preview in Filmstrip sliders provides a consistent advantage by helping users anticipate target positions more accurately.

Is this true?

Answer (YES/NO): YES